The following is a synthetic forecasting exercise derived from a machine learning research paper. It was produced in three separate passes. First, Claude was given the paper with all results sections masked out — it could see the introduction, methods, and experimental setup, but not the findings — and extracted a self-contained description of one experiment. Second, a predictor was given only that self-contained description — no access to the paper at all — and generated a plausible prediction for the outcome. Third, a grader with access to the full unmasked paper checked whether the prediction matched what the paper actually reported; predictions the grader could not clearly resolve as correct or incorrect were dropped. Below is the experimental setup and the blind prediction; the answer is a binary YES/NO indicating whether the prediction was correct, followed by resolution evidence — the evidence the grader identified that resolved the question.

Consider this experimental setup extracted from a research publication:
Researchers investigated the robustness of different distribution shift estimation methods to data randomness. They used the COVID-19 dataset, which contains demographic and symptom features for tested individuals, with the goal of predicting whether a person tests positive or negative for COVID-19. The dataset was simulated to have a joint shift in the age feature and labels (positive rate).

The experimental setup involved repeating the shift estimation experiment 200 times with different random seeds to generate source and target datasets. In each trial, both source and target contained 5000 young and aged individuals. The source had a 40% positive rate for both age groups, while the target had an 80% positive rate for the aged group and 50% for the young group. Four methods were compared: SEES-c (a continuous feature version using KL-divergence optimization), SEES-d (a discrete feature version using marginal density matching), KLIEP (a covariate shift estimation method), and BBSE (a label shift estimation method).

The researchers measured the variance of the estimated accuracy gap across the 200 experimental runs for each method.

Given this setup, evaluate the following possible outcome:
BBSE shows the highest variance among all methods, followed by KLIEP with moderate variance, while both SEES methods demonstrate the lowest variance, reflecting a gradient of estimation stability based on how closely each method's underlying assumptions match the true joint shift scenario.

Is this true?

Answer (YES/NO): NO